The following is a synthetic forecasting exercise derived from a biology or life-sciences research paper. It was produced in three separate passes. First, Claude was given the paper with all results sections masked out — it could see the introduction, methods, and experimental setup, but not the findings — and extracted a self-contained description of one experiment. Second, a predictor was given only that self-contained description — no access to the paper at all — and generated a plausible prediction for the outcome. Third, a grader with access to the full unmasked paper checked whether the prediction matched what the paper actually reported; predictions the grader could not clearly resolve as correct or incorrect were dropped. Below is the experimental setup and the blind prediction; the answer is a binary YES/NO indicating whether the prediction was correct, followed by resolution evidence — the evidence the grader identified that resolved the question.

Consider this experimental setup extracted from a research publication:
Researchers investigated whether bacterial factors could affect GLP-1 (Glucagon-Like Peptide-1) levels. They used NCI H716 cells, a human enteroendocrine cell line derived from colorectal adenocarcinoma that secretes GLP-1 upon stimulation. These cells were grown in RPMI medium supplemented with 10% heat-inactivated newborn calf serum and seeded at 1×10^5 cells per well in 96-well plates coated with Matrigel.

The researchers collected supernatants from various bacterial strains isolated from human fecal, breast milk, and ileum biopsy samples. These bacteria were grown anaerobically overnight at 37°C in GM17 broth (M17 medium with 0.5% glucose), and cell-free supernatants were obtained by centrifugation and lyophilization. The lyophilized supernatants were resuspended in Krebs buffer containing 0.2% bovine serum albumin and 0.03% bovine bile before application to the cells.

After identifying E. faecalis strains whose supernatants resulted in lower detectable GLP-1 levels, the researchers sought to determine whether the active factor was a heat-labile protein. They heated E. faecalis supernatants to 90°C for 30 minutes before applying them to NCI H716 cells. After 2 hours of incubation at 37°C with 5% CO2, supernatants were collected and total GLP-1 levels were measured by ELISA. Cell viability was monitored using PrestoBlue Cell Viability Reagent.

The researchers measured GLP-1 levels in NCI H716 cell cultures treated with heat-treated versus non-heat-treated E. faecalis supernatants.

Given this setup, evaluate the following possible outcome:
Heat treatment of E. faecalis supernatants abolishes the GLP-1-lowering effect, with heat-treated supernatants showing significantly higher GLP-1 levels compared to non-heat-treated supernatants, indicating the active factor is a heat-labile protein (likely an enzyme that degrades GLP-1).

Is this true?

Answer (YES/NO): YES